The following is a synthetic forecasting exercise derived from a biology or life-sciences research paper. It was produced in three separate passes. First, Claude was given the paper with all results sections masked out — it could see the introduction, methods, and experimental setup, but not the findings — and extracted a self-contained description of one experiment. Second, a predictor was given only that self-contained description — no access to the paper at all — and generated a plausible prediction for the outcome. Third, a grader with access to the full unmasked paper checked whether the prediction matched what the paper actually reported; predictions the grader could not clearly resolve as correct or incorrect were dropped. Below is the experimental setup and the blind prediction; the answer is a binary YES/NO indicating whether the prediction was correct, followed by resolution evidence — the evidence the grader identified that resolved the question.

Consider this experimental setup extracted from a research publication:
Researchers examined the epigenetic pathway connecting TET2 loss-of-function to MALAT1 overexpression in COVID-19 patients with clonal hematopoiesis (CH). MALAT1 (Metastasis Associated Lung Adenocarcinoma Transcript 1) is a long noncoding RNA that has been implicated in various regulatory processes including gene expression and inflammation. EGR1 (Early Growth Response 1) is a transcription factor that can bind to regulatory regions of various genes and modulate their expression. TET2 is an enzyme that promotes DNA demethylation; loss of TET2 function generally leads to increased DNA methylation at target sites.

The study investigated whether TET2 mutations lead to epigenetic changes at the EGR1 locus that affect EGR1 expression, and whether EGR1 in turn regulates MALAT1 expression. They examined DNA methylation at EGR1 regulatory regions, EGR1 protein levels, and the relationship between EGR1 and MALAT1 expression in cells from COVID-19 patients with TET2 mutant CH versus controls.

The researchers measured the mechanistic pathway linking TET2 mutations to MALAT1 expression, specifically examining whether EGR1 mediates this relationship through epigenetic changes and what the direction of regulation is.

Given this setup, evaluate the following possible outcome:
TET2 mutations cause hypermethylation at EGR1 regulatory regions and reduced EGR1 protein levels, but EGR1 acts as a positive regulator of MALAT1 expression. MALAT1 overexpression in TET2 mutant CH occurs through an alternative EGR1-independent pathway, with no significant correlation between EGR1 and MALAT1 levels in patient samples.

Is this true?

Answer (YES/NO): NO